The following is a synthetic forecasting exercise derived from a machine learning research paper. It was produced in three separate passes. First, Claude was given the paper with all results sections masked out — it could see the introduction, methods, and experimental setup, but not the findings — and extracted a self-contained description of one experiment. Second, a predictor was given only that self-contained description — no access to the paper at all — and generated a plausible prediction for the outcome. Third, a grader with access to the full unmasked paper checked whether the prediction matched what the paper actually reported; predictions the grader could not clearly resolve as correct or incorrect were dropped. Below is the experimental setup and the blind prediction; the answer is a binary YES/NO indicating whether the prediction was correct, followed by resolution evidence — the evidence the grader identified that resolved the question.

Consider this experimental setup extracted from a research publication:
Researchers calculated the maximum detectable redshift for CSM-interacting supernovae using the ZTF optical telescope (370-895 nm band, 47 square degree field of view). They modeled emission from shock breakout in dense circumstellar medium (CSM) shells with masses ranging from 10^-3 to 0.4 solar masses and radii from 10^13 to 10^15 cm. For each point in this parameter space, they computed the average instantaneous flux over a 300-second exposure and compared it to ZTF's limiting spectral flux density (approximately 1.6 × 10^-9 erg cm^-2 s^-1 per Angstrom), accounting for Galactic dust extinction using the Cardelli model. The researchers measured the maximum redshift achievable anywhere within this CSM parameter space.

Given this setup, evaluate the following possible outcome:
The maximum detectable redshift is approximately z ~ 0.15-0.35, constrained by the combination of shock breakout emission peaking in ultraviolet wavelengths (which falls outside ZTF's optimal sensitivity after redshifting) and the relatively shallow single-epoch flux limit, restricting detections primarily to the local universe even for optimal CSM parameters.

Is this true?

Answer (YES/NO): YES